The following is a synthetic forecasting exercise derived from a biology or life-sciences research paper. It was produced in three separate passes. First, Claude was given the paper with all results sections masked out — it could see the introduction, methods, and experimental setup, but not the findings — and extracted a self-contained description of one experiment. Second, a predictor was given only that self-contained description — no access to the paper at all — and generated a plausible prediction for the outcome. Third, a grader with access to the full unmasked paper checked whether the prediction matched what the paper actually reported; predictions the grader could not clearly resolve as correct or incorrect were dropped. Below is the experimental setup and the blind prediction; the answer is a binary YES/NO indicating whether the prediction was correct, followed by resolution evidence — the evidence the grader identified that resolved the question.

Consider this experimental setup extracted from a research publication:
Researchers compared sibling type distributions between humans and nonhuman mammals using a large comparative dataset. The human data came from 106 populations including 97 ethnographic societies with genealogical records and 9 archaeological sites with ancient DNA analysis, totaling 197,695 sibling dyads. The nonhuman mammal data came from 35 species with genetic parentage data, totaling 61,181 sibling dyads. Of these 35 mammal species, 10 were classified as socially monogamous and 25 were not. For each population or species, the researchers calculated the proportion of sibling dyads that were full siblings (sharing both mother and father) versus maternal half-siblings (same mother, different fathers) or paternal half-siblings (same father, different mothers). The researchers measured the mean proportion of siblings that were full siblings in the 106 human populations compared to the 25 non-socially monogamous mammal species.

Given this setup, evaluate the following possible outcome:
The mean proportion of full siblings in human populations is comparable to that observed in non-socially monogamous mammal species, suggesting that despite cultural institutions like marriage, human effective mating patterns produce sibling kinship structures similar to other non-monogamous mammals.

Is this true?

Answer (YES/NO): NO